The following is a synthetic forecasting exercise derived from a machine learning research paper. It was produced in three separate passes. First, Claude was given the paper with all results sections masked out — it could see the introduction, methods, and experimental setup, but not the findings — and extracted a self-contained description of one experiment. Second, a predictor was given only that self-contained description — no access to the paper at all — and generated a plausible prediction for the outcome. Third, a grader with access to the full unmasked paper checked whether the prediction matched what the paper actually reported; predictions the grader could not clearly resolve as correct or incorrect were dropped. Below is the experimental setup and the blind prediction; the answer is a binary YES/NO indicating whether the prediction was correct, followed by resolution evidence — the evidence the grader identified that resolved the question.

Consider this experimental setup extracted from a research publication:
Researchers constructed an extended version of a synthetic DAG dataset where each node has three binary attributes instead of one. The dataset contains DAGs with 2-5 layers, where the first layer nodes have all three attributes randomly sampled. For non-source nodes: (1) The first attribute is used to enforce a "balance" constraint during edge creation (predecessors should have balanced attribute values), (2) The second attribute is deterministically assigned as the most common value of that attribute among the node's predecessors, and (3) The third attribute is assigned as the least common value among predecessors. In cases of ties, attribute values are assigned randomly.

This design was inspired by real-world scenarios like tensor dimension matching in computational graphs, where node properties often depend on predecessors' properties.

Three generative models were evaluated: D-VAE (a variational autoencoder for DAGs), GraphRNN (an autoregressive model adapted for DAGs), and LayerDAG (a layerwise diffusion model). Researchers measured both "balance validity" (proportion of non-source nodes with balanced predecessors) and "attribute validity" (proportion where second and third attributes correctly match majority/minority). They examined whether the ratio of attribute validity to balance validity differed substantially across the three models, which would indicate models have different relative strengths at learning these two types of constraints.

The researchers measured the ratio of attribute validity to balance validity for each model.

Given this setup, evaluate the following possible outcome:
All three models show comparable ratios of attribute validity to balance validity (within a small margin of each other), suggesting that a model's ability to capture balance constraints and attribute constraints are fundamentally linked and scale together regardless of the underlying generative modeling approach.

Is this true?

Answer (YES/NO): NO